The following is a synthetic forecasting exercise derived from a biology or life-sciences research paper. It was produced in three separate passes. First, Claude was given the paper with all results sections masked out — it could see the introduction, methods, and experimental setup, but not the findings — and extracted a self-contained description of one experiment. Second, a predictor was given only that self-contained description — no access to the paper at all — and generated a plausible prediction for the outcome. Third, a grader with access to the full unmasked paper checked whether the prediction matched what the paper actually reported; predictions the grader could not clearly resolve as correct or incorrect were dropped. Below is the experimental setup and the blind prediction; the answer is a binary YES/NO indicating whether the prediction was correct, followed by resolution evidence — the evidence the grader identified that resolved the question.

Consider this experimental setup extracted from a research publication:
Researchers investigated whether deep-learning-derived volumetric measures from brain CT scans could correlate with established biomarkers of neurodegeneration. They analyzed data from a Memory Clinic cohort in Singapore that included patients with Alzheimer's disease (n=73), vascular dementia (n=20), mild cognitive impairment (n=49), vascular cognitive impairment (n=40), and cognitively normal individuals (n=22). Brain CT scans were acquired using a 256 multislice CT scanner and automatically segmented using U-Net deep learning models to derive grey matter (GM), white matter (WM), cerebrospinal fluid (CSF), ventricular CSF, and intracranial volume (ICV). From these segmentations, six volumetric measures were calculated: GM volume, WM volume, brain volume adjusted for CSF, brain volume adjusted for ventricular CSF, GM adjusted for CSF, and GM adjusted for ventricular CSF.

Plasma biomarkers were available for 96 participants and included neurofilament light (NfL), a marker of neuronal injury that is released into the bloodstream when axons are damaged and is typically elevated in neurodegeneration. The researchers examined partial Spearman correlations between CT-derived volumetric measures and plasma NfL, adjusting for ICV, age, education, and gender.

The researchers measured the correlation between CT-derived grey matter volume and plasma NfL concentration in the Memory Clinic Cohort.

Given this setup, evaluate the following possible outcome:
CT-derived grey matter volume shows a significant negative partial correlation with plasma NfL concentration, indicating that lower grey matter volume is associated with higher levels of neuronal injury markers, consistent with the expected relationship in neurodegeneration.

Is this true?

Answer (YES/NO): YES